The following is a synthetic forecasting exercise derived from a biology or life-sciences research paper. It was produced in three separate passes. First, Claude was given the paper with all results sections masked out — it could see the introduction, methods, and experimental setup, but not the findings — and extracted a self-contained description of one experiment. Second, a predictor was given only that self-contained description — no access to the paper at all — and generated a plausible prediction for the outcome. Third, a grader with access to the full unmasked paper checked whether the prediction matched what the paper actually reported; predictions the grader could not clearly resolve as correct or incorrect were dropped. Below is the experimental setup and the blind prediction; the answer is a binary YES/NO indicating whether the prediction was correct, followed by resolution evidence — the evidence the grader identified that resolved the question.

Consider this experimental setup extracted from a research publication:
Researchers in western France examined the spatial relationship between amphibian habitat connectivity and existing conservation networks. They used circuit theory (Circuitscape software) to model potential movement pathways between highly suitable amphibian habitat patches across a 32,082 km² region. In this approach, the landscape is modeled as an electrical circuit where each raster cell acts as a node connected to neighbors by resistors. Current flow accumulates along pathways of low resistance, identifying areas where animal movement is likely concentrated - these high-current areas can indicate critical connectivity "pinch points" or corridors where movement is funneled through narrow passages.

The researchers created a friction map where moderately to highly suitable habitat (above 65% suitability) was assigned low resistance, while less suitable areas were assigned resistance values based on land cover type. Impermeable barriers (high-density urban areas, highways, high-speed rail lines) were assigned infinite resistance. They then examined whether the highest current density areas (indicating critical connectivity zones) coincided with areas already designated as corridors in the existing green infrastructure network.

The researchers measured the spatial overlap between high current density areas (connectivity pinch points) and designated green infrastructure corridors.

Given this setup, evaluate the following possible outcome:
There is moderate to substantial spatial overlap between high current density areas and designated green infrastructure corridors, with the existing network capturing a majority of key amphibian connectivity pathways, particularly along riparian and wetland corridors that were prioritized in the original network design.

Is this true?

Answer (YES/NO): NO